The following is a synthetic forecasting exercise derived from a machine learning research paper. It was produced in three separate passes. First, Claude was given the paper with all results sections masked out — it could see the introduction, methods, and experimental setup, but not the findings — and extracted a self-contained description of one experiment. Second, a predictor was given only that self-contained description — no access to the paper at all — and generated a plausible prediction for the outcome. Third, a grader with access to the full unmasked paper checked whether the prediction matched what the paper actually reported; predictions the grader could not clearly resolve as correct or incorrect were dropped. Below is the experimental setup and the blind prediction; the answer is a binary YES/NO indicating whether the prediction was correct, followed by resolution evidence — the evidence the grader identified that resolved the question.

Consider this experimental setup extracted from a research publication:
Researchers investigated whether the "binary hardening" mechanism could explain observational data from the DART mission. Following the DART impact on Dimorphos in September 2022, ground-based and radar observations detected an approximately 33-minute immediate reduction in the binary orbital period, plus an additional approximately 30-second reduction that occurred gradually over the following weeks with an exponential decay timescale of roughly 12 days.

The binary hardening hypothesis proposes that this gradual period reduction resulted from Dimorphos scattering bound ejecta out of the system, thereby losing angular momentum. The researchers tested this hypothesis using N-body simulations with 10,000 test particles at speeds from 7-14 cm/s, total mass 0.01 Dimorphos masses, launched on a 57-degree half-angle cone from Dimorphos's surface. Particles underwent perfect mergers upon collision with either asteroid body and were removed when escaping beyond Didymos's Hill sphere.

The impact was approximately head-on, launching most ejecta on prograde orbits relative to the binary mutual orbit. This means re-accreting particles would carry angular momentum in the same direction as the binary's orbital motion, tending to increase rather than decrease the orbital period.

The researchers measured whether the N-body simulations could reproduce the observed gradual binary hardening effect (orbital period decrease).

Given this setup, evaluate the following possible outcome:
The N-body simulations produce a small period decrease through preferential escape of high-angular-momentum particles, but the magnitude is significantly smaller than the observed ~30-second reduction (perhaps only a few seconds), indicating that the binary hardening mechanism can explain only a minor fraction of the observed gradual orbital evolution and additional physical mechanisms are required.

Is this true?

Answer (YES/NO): NO